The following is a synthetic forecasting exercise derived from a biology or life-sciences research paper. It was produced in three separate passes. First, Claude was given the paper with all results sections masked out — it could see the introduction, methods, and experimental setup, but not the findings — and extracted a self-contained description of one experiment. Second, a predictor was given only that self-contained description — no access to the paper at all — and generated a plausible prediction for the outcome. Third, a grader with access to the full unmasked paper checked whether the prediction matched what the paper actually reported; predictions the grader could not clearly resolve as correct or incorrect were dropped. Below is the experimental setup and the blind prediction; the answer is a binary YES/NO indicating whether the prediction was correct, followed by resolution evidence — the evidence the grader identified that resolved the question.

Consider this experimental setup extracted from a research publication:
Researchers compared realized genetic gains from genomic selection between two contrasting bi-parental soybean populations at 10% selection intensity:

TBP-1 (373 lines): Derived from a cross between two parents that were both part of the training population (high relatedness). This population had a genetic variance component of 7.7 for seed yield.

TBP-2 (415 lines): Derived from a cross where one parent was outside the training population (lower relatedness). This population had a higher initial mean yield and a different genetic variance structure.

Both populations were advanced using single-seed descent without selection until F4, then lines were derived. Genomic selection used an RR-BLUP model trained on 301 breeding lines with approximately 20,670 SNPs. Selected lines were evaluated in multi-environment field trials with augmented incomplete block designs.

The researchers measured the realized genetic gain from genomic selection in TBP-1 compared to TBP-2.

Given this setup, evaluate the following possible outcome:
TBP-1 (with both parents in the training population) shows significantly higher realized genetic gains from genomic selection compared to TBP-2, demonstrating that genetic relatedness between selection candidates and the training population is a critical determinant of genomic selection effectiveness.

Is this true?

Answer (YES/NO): NO